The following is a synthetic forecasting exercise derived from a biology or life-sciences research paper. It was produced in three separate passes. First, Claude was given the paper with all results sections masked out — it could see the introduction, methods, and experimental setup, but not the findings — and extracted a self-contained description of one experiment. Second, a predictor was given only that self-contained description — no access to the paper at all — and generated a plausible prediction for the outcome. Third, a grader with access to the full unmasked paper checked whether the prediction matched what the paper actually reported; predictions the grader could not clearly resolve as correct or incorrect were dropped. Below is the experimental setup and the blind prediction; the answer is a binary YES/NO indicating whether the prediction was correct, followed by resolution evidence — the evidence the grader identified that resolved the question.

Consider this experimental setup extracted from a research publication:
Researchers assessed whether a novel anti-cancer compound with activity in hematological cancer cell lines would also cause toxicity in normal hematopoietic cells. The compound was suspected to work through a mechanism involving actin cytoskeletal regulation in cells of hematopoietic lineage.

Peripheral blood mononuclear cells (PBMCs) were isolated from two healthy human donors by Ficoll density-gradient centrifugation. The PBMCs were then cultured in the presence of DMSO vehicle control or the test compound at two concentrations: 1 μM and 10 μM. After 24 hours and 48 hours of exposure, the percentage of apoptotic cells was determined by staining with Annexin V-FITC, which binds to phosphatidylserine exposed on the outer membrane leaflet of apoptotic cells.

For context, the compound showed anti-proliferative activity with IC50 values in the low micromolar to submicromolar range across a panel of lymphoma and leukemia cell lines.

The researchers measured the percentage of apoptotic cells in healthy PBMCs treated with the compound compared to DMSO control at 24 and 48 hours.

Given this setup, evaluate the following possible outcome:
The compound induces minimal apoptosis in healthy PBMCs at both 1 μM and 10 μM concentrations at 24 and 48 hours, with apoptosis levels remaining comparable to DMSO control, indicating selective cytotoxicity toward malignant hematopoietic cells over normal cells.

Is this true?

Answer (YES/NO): YES